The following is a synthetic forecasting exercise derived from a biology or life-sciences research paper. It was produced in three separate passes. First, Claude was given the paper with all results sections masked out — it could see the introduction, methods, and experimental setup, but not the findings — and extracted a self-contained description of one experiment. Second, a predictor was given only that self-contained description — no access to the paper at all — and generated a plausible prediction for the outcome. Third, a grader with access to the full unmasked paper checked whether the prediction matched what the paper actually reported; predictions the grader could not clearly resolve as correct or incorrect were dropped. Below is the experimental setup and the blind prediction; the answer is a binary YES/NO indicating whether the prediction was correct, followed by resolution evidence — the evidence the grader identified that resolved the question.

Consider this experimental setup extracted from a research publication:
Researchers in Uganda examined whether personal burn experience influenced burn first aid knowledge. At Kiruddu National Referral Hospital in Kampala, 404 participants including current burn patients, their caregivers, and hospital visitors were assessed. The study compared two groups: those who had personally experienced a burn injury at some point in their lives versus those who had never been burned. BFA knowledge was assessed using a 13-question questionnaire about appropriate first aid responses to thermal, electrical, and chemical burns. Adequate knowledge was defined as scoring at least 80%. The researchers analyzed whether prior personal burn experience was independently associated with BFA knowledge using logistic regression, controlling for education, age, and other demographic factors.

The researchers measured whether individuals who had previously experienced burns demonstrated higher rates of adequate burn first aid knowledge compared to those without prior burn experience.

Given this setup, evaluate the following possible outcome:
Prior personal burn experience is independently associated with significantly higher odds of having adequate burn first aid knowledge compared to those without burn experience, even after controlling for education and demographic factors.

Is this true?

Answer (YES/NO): NO